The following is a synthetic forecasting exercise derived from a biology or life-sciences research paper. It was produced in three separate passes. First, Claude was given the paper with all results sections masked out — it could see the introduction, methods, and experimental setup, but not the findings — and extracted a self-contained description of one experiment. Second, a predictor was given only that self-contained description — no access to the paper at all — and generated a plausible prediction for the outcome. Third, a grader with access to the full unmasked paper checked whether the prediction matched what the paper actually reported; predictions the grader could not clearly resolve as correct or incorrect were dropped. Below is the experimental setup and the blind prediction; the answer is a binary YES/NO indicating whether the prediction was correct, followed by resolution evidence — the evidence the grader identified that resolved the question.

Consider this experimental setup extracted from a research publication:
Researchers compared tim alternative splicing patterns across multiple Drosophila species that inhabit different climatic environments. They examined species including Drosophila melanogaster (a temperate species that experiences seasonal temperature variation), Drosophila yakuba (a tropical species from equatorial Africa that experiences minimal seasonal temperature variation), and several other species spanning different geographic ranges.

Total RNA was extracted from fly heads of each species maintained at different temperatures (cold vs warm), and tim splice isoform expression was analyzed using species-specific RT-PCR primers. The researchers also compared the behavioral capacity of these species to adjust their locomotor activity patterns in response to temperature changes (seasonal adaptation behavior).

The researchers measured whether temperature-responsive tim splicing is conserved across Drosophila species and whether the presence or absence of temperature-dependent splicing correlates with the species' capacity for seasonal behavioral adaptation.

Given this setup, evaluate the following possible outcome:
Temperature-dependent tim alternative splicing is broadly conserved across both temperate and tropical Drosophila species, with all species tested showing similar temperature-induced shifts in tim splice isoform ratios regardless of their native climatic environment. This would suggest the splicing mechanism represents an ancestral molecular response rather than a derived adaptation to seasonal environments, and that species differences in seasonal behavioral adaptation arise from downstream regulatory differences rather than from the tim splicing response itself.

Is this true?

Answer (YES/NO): NO